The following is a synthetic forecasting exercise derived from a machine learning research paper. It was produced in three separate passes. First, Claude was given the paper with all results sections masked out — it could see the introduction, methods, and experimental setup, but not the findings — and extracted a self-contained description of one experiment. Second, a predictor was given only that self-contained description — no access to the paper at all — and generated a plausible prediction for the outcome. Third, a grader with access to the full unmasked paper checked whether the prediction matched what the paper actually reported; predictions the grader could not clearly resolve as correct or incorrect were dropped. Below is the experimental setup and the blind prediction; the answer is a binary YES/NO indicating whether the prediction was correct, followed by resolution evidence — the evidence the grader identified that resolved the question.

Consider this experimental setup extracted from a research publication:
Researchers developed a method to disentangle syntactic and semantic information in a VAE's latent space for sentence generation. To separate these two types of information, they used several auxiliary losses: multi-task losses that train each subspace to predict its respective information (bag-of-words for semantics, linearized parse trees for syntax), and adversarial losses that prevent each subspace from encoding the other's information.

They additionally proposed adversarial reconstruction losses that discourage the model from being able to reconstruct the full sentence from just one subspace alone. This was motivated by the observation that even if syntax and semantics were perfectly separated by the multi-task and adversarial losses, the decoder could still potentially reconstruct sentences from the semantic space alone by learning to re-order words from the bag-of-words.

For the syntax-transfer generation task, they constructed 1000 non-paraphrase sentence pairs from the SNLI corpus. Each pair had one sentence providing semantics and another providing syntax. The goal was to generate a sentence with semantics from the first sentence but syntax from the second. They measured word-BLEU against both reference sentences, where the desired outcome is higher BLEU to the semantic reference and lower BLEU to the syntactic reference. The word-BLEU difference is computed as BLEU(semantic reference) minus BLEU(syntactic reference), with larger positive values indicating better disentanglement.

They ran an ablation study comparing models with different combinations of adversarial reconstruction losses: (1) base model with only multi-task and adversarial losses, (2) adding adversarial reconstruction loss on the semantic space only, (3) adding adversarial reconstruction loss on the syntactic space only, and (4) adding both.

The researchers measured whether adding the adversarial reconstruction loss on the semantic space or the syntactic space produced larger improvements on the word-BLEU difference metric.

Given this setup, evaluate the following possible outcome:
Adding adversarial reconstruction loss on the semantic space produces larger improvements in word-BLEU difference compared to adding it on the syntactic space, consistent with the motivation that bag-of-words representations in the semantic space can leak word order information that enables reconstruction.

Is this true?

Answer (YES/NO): NO